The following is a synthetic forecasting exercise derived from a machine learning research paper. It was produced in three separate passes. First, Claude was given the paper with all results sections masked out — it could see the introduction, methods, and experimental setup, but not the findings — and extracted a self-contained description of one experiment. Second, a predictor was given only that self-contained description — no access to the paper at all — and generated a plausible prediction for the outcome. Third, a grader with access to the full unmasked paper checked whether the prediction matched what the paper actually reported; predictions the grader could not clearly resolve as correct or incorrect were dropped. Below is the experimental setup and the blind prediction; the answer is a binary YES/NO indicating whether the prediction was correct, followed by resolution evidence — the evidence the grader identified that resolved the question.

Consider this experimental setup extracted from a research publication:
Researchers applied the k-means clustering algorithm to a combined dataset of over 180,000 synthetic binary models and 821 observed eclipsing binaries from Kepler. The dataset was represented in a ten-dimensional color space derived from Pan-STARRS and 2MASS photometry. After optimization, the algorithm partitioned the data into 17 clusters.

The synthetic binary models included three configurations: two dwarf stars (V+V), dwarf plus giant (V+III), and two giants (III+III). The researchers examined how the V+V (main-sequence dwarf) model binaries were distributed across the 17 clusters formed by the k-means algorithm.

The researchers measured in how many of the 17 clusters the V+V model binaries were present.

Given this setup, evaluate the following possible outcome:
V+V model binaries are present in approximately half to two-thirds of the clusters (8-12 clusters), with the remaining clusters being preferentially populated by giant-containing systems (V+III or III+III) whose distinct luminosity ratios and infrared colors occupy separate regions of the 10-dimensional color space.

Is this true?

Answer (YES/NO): NO